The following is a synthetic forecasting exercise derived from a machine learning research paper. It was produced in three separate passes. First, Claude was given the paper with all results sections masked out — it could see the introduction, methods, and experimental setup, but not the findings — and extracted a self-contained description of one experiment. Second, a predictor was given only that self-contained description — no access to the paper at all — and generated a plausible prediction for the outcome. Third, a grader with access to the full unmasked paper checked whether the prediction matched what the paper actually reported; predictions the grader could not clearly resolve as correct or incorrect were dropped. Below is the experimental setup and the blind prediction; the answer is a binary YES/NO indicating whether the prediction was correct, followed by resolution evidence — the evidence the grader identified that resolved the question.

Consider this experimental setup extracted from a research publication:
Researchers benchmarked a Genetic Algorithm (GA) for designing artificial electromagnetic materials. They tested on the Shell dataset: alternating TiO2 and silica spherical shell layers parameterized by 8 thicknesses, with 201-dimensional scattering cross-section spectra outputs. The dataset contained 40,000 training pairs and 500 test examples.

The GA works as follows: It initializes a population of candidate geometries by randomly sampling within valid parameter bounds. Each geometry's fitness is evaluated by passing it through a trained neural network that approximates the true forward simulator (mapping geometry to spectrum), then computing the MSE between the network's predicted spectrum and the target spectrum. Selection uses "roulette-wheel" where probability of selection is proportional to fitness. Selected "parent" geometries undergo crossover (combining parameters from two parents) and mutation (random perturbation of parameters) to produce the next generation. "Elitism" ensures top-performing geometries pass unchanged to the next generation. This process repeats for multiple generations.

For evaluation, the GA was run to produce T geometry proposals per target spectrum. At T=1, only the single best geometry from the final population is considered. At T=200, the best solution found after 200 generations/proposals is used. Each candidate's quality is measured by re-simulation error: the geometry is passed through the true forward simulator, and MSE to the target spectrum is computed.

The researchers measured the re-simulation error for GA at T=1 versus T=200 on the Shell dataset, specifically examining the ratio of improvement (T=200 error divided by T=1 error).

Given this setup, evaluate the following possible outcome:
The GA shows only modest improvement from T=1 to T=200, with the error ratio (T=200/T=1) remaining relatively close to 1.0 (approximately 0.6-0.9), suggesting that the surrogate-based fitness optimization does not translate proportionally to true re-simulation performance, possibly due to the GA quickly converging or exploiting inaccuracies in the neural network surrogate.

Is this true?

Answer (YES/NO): YES